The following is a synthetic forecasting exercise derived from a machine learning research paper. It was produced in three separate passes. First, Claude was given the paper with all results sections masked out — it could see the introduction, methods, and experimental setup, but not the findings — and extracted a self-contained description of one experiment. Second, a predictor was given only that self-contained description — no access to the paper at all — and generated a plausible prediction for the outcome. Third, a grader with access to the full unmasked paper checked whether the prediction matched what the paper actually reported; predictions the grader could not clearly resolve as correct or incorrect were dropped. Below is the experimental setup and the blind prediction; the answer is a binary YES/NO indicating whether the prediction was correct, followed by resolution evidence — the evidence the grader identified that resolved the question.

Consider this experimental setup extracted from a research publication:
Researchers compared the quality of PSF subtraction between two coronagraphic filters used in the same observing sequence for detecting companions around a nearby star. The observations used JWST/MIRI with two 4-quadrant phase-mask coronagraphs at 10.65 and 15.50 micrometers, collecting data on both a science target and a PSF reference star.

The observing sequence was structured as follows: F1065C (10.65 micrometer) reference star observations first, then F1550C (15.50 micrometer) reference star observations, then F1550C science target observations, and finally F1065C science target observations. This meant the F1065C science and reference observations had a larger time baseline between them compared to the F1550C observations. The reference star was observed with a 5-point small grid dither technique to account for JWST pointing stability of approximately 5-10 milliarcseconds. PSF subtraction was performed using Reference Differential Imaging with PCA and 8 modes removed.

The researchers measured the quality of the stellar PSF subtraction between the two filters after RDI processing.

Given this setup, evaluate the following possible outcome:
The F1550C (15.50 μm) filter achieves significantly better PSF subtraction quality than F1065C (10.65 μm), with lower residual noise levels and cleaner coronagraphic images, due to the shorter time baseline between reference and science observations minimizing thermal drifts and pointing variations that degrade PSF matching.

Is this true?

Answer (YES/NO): YES